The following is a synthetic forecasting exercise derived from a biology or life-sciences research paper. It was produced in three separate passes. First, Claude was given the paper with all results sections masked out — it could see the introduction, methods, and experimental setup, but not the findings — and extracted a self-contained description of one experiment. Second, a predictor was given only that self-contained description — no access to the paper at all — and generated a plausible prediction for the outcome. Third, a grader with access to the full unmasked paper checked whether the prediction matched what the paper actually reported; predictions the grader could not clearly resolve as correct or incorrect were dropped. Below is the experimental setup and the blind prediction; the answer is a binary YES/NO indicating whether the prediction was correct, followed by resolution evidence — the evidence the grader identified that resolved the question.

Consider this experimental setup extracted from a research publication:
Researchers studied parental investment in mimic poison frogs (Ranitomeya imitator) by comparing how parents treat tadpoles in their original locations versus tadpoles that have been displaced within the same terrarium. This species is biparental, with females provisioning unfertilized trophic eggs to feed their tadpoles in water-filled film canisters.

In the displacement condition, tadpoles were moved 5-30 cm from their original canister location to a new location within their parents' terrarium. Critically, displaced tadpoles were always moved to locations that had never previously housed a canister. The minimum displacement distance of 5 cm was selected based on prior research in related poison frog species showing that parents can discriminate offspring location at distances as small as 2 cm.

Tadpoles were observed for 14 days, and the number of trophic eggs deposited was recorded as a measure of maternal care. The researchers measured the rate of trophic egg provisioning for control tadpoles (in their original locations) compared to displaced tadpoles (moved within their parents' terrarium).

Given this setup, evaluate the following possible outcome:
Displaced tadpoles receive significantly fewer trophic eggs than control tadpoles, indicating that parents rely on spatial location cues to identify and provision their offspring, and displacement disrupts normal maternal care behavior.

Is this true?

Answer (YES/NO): YES